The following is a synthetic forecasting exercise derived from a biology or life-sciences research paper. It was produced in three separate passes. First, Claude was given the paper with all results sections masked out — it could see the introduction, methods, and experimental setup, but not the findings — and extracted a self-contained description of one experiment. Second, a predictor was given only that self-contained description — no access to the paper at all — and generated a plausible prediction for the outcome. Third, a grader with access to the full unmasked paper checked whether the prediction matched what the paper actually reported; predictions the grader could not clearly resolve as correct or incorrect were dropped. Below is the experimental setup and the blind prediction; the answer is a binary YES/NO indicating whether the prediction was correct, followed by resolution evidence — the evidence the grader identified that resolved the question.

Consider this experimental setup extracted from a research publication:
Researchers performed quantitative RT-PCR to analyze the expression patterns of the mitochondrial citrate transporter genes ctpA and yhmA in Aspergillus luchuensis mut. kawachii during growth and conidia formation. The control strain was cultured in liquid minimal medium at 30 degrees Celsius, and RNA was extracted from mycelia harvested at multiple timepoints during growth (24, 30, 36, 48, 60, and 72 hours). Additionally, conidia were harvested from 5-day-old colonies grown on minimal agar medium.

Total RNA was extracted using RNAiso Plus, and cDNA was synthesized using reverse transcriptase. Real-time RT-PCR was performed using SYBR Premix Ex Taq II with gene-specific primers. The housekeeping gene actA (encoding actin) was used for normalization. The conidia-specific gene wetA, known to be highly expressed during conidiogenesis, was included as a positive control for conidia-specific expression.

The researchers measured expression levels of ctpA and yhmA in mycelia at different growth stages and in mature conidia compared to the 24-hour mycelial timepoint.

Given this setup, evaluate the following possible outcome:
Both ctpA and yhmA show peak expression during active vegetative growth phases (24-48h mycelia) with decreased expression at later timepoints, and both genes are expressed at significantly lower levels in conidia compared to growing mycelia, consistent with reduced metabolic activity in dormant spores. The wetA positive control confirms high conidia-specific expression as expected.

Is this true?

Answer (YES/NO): NO